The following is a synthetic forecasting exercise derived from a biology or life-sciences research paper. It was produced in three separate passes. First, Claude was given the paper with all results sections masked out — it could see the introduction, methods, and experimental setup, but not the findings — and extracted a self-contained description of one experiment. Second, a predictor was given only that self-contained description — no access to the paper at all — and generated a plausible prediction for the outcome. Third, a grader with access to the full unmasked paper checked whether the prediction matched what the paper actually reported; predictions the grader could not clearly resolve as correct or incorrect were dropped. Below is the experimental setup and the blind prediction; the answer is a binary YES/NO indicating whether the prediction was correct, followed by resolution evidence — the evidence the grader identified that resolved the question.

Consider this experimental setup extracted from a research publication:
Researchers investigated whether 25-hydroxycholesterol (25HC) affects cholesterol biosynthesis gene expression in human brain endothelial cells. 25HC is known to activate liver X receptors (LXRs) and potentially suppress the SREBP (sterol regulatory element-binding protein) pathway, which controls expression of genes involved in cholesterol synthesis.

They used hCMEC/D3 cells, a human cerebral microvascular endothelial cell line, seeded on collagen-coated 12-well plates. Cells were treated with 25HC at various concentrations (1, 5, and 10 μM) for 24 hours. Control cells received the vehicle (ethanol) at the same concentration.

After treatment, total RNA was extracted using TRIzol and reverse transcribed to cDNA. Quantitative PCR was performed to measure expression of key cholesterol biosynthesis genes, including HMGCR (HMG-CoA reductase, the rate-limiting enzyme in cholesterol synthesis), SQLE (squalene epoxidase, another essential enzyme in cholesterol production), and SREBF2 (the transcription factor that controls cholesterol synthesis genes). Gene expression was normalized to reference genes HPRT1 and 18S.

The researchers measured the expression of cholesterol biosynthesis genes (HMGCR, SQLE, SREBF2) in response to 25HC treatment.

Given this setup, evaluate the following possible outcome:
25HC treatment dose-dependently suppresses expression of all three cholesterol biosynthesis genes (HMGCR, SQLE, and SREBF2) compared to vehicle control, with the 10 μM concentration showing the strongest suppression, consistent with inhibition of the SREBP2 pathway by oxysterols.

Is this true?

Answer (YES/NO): NO